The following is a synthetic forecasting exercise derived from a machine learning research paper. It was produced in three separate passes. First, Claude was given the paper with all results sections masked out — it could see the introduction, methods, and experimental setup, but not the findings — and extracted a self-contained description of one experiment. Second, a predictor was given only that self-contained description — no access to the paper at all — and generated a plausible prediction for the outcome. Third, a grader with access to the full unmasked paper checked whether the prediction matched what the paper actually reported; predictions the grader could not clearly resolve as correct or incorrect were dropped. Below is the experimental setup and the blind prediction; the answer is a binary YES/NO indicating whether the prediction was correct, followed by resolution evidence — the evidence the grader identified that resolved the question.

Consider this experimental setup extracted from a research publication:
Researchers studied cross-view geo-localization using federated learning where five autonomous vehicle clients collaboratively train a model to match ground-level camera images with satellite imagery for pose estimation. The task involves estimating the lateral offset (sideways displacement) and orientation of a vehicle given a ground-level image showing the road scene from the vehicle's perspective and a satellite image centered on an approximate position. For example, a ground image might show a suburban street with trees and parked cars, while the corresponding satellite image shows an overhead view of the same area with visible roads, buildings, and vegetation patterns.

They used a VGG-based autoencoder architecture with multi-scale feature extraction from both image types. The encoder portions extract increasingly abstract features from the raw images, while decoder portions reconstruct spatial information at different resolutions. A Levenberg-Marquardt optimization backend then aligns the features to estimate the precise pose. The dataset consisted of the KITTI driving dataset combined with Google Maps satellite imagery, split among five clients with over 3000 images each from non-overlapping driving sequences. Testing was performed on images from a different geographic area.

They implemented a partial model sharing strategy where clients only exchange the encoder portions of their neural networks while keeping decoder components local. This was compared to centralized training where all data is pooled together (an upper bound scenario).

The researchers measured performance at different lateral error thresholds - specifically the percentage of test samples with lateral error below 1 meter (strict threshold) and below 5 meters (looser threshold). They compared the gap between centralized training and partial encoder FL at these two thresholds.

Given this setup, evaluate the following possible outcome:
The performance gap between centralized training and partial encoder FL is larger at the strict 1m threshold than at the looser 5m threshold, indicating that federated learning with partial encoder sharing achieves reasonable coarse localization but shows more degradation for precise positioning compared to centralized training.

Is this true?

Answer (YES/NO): YES